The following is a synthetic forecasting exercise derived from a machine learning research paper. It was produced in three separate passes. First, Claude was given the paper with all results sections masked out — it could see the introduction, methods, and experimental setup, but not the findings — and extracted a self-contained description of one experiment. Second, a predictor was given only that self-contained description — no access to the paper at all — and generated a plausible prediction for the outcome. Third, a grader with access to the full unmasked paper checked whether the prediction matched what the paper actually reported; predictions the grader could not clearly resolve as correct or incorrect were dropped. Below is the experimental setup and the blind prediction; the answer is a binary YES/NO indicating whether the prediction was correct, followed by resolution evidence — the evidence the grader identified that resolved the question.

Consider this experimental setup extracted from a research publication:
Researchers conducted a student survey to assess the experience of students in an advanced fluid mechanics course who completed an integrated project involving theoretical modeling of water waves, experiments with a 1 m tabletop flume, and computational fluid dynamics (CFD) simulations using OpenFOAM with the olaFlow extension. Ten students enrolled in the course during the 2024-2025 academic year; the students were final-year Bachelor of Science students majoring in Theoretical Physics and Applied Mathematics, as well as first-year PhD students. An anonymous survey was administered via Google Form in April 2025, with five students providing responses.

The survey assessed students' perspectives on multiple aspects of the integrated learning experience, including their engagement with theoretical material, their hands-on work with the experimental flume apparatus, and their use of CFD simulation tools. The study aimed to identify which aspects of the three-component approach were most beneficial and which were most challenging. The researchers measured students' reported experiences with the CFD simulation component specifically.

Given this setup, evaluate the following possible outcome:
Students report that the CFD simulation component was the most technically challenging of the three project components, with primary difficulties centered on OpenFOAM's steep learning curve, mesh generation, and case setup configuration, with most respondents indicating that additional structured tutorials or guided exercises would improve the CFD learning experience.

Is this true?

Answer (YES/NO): NO